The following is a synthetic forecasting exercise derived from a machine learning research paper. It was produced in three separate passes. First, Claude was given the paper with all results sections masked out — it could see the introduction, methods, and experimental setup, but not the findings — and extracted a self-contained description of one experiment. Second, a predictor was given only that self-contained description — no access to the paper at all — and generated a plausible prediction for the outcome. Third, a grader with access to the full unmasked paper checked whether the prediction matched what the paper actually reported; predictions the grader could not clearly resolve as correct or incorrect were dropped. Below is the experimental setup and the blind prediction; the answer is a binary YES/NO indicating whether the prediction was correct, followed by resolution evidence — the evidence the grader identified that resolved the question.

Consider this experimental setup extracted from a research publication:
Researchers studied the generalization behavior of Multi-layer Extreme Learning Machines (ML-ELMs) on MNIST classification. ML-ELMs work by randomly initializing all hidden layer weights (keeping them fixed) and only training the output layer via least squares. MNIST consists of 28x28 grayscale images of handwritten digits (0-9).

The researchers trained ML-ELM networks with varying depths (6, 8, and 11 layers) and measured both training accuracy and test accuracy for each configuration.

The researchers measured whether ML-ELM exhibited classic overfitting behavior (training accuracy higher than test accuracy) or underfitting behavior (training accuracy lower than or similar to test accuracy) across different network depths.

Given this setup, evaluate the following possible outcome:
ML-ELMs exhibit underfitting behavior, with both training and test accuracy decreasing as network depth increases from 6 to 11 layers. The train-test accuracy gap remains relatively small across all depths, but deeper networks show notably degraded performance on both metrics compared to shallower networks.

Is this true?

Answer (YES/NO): YES